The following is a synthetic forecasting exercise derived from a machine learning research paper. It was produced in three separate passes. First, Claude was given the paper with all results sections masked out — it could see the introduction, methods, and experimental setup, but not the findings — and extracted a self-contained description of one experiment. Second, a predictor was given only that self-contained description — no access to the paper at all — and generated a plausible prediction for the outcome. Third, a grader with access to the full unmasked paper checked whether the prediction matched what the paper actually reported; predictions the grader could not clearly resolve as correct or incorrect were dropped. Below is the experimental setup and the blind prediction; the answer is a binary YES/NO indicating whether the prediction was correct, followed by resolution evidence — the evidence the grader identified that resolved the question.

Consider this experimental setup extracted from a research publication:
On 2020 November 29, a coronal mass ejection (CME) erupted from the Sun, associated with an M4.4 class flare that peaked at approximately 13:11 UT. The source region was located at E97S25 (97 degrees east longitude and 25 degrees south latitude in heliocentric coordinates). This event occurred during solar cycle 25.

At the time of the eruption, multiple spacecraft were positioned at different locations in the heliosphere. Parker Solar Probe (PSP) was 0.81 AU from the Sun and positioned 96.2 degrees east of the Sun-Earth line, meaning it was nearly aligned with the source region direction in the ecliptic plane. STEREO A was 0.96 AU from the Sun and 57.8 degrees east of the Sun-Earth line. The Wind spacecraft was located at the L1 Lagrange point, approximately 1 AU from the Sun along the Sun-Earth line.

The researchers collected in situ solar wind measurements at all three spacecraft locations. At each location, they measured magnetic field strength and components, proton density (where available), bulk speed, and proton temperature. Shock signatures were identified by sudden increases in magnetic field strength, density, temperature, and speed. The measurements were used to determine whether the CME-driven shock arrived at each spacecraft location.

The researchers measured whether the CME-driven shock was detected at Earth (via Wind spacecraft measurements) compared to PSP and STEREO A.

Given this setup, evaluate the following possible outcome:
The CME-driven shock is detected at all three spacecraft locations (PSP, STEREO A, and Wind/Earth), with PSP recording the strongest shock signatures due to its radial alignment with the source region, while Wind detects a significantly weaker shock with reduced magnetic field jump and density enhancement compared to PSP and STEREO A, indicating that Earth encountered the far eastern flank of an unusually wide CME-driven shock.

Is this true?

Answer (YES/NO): NO